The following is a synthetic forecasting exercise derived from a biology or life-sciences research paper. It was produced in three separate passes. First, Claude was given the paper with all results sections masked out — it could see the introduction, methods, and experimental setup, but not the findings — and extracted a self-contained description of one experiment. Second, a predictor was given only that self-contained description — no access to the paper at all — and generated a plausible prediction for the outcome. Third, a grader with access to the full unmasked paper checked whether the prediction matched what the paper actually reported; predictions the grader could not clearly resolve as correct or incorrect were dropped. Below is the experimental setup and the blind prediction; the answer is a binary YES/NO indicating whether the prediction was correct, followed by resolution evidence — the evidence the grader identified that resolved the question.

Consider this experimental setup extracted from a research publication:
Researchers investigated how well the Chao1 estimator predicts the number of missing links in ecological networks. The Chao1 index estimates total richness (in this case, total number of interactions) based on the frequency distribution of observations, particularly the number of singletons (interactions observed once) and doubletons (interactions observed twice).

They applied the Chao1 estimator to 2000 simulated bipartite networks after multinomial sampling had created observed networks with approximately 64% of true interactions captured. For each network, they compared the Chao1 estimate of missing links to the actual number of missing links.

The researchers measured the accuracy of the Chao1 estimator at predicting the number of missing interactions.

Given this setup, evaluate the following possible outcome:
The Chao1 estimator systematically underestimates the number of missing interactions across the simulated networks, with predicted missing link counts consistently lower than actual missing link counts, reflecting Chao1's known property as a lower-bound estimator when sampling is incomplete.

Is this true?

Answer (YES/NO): YES